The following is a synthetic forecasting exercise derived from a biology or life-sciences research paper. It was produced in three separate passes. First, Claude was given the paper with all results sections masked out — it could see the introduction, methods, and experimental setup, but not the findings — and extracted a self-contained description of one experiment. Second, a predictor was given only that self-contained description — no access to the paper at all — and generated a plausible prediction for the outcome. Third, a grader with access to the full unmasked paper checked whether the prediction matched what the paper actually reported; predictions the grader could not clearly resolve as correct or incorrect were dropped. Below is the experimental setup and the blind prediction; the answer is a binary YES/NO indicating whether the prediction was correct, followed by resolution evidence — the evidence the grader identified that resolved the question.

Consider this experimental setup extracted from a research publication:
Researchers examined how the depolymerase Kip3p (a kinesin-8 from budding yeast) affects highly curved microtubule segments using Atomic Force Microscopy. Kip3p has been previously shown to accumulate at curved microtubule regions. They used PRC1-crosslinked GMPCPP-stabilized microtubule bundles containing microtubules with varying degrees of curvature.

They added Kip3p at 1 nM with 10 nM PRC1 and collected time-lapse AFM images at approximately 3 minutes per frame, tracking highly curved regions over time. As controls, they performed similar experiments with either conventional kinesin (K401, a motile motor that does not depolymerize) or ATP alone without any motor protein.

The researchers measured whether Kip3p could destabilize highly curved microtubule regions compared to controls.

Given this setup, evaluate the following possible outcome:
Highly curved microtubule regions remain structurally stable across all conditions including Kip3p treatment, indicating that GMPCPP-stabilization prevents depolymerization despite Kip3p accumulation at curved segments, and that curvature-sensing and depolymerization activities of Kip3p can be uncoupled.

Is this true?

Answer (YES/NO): NO